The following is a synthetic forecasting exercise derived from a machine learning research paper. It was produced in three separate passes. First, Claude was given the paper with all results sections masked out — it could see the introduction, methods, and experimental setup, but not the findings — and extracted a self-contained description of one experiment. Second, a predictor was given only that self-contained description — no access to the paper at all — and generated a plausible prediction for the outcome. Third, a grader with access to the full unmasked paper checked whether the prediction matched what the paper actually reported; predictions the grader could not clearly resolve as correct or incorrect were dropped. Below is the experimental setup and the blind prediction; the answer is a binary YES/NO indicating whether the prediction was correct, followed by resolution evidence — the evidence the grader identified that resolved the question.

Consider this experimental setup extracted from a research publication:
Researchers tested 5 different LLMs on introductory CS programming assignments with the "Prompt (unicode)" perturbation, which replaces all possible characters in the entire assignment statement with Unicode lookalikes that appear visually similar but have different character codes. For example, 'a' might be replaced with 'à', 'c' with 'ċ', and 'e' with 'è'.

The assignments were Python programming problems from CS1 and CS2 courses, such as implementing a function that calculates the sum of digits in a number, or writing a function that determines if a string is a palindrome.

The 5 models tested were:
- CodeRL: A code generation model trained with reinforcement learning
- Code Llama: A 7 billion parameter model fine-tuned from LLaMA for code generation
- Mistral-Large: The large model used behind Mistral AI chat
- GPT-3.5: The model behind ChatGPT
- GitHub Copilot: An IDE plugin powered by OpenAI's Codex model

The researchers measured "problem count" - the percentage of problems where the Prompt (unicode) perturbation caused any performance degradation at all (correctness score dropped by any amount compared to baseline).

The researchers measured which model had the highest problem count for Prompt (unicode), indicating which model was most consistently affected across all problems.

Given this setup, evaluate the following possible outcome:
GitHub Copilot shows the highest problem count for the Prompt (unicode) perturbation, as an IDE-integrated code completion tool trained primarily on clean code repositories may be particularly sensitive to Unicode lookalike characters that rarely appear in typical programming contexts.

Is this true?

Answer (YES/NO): NO